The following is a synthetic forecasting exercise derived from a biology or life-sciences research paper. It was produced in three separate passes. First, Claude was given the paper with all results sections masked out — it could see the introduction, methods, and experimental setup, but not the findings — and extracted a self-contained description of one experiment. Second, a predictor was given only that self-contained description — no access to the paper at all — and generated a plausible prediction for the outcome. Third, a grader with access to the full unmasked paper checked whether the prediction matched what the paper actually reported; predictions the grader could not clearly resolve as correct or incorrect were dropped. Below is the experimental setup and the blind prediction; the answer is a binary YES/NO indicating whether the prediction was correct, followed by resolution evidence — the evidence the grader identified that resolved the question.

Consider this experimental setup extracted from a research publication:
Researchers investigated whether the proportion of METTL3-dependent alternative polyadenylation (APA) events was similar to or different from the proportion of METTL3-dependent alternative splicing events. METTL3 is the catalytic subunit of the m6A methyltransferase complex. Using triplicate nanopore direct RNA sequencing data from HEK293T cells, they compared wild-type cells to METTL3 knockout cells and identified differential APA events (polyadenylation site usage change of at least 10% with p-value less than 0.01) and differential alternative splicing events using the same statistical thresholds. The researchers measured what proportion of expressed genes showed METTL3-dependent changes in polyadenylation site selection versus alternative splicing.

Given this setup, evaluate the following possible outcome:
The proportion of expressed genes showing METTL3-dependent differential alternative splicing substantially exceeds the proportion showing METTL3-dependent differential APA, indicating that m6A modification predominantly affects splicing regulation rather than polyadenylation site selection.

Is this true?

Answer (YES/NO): NO